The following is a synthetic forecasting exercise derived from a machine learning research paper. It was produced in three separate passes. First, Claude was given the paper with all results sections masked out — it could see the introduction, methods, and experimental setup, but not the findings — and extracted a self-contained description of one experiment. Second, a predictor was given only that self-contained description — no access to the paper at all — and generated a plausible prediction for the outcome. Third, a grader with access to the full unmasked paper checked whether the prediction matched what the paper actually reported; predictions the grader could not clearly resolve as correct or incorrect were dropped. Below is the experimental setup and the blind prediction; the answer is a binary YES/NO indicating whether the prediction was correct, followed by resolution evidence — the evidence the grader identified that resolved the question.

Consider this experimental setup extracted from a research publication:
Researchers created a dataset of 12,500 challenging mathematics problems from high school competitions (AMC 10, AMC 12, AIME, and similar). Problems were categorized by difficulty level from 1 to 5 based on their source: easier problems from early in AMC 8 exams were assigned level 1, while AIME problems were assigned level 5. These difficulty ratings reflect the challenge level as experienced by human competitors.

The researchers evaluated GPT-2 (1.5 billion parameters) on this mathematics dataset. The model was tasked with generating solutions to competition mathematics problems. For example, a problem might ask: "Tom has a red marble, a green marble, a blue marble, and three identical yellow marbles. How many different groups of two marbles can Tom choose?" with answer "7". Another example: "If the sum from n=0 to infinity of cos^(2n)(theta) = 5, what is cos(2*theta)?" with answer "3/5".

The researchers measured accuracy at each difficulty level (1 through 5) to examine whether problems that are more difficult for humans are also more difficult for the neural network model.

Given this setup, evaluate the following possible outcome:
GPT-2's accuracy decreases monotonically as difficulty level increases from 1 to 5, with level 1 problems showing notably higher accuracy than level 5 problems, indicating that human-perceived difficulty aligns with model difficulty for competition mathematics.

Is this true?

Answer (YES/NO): YES